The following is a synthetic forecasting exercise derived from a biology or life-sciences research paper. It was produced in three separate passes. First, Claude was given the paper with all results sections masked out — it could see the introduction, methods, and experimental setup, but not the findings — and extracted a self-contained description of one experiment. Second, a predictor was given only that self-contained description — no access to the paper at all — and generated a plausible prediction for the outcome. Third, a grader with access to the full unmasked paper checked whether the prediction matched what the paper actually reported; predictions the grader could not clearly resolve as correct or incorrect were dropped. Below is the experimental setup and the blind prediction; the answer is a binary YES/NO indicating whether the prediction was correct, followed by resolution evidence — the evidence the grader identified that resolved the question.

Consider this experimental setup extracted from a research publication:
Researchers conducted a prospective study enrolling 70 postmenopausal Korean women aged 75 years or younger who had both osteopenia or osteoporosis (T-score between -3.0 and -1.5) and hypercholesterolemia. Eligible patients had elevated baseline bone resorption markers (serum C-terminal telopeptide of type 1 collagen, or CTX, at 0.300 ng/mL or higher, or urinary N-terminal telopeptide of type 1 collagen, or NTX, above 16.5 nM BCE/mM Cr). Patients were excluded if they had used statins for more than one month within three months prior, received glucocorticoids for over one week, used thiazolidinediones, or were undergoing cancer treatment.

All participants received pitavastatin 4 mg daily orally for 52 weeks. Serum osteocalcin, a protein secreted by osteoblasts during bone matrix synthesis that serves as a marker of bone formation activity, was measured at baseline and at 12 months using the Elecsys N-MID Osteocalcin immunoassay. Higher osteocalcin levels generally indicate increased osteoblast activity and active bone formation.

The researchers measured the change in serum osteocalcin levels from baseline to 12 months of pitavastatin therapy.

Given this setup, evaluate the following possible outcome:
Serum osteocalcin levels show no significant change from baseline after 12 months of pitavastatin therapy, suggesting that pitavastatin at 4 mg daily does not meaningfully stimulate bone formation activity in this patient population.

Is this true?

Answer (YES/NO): YES